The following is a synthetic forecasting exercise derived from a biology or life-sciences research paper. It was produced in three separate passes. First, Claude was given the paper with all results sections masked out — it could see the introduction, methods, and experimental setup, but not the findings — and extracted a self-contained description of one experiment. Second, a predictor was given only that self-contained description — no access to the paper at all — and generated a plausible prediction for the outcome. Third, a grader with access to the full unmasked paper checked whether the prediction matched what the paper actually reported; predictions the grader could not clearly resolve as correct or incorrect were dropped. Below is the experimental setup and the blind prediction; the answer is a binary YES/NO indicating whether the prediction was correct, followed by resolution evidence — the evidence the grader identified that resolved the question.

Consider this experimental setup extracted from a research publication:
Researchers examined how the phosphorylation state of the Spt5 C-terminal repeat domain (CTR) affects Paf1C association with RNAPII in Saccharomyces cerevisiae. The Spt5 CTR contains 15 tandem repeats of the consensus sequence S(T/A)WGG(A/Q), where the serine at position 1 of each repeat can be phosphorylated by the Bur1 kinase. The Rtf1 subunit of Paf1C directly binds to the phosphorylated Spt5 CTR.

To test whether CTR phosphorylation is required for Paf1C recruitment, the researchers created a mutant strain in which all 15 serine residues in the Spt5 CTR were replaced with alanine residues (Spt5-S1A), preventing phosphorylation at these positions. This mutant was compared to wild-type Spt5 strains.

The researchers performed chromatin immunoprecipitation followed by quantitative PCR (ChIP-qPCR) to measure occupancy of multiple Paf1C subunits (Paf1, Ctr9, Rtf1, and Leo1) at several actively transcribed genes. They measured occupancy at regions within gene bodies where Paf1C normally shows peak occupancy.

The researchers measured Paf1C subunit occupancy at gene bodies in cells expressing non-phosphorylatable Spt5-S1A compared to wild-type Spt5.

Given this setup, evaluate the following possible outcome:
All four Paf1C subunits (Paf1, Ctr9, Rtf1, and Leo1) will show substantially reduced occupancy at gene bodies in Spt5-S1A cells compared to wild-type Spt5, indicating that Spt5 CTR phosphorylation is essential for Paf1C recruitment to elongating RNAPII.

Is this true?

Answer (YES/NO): YES